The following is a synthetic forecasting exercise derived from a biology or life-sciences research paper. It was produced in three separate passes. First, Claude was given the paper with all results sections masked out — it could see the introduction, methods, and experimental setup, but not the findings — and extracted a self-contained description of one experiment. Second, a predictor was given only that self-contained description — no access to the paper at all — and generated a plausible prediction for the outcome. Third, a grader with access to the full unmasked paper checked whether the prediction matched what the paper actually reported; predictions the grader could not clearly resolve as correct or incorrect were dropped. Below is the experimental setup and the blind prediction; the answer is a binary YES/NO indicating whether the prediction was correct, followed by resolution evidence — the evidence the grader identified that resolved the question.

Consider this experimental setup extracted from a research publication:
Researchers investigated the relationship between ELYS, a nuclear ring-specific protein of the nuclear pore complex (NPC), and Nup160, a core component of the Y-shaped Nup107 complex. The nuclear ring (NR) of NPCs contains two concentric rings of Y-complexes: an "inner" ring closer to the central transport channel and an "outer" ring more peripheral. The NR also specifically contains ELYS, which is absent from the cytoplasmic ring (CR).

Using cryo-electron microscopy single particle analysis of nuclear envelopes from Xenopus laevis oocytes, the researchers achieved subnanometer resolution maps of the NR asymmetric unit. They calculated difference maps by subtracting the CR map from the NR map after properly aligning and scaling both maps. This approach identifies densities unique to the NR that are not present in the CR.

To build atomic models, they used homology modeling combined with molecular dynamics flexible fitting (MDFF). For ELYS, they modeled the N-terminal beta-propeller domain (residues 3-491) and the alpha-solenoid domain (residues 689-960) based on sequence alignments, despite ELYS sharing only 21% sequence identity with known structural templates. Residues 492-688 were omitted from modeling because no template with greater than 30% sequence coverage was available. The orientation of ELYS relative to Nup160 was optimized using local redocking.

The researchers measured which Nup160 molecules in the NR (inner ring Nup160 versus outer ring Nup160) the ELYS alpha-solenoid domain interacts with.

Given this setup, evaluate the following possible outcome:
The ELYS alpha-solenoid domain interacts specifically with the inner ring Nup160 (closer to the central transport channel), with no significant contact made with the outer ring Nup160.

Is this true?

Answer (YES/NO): YES